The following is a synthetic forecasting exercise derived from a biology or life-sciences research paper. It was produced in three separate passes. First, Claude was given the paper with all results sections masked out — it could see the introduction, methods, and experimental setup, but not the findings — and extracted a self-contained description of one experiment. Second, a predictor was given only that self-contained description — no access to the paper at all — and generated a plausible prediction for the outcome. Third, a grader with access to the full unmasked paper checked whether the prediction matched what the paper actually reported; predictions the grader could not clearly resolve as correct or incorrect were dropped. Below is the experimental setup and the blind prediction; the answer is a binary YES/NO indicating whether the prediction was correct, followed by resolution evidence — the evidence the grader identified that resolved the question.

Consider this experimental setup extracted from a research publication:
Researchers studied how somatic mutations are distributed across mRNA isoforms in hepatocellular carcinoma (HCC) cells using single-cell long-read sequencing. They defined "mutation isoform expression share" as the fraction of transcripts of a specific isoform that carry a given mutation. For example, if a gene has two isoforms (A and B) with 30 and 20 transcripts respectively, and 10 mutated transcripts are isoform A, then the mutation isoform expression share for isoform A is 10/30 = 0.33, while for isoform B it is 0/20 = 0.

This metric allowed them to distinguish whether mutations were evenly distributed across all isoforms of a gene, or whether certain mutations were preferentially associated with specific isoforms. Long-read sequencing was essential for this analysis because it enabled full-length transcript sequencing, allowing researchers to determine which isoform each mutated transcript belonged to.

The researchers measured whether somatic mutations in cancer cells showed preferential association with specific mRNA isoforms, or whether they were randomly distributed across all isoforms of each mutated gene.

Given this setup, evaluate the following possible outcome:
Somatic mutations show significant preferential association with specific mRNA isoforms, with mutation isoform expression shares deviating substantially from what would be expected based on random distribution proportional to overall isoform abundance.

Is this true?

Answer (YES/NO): NO